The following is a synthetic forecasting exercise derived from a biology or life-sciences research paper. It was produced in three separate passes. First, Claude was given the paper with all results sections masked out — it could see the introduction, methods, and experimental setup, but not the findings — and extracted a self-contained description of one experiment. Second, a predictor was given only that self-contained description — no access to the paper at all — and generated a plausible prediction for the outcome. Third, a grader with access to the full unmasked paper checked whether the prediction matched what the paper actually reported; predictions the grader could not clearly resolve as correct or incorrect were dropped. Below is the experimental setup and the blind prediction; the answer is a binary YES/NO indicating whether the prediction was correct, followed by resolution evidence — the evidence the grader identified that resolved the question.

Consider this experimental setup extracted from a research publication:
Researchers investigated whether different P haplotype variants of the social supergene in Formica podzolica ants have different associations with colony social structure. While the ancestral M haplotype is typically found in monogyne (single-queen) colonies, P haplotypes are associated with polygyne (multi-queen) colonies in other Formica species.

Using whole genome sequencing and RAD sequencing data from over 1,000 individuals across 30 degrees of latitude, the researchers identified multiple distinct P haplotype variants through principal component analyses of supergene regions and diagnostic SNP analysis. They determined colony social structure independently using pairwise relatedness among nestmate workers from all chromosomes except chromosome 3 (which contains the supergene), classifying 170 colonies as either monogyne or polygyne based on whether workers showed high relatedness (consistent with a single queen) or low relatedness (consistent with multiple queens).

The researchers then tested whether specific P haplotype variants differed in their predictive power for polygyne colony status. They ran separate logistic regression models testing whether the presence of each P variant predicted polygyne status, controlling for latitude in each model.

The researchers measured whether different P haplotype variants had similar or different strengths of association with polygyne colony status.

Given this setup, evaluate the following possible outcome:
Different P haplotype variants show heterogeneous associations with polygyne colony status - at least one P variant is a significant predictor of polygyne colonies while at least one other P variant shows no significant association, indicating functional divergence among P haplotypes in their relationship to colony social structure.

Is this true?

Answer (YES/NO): NO